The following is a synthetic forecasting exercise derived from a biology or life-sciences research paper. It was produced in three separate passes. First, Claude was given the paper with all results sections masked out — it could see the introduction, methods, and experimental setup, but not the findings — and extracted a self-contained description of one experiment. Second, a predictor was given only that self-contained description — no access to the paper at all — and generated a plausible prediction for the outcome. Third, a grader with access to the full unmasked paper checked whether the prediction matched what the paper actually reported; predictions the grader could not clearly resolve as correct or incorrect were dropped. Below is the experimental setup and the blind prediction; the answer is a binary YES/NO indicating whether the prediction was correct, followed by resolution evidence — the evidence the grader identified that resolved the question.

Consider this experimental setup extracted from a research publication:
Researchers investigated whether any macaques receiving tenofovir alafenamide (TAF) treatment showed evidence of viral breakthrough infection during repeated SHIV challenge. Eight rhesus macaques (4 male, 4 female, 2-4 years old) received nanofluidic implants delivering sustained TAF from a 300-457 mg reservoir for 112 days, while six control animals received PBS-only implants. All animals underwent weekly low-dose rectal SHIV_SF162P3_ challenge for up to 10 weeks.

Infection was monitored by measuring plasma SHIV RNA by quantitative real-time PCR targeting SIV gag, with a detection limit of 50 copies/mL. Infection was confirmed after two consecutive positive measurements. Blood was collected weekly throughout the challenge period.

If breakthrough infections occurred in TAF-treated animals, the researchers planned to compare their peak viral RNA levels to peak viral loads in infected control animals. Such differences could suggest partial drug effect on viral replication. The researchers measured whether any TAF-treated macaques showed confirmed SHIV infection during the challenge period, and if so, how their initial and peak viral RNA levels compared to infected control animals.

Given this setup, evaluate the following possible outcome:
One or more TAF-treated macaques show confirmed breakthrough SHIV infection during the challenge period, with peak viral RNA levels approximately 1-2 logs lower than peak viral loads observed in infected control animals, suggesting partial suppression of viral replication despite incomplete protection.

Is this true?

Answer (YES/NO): YES